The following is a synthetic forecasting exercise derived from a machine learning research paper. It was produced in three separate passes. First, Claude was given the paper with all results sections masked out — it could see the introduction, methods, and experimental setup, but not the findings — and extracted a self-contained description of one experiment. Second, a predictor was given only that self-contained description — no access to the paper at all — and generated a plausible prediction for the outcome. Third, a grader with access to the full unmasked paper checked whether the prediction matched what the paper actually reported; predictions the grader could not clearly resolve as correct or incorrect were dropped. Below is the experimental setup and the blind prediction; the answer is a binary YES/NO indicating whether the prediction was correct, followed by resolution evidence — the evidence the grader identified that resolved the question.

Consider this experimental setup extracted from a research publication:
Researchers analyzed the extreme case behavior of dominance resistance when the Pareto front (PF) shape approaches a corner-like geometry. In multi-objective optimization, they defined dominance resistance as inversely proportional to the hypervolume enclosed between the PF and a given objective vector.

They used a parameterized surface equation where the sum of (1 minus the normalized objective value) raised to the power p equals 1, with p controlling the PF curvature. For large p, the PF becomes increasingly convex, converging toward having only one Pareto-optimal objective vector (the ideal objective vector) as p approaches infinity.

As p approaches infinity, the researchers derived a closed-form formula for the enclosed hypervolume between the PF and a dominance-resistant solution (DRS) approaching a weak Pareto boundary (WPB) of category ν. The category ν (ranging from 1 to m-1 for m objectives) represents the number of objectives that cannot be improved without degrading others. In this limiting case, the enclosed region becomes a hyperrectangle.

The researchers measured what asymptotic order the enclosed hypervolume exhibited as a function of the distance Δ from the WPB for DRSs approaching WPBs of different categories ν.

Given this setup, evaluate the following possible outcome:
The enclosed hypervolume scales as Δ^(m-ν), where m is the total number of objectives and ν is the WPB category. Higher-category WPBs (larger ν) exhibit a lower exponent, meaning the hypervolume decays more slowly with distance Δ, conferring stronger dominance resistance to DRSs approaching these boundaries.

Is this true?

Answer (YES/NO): NO